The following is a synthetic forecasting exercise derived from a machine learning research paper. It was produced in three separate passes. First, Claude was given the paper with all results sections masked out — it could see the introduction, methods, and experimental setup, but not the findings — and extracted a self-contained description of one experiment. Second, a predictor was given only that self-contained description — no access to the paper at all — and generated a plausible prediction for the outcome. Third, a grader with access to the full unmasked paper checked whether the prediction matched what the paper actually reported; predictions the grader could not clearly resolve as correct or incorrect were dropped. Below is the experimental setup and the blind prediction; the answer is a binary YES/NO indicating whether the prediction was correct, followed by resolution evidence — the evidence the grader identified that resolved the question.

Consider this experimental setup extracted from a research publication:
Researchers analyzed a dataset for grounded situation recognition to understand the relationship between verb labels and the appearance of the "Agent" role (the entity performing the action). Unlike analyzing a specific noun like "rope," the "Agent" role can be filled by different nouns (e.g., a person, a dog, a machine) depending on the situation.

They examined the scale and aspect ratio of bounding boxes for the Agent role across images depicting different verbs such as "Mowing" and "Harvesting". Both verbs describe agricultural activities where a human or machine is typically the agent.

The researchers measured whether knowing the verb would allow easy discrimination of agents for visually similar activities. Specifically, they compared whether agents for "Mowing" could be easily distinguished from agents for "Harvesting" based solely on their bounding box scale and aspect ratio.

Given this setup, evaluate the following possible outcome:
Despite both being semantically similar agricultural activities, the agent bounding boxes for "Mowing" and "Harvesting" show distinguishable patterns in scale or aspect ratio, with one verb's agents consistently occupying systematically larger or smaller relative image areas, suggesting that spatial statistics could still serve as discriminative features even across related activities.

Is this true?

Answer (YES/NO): NO